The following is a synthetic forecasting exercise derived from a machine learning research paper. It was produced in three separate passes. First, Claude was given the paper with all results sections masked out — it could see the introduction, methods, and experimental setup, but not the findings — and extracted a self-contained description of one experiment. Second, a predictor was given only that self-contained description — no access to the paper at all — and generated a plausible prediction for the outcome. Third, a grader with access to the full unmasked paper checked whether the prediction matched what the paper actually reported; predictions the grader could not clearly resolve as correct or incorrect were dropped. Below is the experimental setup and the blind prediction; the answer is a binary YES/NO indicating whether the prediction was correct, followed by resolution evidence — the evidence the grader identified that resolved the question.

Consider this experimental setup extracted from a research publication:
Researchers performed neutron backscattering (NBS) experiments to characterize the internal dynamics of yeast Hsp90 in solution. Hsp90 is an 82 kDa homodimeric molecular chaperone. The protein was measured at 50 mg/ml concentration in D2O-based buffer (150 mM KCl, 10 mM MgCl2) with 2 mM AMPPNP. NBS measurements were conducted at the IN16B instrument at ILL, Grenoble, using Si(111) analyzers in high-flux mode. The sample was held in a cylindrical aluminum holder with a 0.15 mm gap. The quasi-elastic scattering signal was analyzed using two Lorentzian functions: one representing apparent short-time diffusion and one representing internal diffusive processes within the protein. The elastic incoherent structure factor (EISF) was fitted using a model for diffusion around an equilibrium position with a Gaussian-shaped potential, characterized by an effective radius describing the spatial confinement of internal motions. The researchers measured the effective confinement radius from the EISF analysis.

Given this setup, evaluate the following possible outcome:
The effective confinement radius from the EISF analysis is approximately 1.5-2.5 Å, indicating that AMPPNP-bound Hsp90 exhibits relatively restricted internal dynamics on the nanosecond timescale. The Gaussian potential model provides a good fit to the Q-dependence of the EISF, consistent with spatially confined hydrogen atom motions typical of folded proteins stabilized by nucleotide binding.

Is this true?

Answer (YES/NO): YES